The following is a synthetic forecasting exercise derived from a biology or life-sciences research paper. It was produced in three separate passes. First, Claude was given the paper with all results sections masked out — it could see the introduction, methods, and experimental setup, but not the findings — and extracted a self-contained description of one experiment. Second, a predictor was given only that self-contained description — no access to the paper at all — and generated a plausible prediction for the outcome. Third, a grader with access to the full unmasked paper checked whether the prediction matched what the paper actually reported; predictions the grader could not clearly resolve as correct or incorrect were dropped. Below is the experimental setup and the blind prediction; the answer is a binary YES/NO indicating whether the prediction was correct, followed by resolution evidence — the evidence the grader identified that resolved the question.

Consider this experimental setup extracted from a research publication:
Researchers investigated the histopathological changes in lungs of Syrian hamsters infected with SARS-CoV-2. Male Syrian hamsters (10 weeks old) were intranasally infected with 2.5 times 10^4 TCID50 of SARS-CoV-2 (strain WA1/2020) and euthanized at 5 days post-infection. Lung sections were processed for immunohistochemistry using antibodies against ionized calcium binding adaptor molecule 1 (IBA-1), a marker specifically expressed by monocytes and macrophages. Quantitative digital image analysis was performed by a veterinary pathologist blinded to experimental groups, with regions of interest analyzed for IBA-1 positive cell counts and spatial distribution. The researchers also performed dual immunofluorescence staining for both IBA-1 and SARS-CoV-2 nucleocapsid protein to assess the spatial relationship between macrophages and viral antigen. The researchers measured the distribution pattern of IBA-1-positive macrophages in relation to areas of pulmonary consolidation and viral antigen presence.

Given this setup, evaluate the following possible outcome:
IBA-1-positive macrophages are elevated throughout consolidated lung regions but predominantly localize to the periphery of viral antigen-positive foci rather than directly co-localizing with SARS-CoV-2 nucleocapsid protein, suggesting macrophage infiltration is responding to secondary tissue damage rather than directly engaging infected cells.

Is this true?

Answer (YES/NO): NO